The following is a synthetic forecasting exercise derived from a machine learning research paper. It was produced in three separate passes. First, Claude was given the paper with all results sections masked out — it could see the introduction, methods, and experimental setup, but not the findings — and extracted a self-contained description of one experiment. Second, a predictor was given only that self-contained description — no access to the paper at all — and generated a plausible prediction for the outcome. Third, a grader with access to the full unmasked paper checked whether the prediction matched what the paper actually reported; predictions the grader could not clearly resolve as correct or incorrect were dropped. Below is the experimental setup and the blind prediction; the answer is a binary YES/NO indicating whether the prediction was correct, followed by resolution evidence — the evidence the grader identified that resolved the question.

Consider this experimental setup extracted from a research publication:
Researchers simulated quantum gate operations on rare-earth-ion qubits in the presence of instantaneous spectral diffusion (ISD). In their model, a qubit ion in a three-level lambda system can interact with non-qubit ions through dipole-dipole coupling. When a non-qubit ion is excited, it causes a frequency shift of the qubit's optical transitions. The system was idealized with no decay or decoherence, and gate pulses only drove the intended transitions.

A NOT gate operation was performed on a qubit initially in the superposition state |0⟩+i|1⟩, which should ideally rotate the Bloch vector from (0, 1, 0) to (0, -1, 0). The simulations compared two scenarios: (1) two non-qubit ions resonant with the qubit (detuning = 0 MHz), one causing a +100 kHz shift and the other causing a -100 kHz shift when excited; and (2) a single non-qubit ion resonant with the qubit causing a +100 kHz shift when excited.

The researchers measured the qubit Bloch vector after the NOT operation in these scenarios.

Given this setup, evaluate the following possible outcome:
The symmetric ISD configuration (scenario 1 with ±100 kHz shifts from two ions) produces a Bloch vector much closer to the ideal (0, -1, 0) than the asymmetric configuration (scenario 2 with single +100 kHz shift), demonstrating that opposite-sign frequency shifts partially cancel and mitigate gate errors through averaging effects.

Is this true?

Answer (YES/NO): NO